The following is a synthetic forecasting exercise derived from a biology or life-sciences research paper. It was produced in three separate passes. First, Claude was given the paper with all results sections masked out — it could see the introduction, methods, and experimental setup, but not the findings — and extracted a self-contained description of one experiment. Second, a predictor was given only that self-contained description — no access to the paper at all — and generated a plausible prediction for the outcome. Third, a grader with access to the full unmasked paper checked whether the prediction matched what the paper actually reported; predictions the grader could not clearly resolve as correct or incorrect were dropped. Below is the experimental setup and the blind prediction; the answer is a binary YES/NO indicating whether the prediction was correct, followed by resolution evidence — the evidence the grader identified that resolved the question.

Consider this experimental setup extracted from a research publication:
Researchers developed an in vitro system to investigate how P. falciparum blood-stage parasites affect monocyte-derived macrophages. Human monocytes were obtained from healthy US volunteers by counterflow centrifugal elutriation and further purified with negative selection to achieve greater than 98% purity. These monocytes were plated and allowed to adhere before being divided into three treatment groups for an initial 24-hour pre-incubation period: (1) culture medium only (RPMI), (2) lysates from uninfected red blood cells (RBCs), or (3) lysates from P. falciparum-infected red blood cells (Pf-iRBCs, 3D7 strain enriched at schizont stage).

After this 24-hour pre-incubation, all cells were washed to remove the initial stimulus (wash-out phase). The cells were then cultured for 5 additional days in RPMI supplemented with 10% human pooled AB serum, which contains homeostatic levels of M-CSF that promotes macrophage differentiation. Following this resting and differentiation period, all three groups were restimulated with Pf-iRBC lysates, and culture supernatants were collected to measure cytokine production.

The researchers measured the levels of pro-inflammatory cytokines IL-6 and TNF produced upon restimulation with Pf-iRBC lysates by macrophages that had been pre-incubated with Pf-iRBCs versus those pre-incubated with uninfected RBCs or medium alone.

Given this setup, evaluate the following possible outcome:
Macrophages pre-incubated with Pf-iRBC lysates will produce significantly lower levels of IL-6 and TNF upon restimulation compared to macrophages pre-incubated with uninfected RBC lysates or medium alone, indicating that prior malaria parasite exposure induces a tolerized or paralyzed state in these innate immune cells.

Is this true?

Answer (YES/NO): YES